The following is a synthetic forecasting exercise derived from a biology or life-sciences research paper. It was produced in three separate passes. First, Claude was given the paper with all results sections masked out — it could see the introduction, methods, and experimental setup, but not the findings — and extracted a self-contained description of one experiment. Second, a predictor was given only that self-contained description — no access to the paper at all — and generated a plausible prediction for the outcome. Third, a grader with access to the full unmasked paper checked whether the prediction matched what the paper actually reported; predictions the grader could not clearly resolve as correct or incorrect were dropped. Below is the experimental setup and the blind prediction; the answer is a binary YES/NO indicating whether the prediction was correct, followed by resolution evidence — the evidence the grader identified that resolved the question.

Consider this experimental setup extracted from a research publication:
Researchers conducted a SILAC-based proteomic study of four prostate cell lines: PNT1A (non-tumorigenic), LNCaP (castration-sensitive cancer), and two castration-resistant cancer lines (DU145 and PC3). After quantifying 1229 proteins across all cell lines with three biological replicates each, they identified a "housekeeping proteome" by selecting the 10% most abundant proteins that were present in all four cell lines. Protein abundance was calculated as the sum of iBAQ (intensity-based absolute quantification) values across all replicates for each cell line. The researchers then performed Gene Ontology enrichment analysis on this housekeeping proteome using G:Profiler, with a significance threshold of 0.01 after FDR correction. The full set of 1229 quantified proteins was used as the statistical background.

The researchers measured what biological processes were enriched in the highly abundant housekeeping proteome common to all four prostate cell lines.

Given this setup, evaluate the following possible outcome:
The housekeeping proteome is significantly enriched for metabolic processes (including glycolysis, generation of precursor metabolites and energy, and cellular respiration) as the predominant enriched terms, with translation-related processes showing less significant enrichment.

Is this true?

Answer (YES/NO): NO